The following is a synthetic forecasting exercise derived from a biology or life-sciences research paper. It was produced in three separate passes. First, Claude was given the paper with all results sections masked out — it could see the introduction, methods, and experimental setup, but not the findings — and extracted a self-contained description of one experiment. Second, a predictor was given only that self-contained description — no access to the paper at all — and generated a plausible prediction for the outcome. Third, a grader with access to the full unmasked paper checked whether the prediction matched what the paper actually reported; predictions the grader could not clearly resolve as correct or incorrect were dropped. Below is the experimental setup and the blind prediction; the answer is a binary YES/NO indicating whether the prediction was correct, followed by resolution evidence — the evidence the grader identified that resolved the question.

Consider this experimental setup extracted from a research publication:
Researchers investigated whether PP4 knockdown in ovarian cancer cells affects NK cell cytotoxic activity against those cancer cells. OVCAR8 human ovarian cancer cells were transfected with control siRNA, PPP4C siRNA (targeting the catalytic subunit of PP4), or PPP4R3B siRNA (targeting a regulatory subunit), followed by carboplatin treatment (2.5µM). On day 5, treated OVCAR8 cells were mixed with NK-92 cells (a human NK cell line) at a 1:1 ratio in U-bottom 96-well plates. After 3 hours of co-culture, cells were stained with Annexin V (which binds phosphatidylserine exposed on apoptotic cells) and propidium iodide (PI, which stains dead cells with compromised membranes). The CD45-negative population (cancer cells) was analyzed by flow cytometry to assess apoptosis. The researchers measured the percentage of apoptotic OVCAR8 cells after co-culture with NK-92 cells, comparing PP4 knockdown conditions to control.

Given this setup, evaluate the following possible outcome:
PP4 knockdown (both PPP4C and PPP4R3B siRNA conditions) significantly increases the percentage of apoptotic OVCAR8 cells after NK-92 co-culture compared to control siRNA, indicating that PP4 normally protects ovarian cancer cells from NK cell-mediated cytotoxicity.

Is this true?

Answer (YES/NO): YES